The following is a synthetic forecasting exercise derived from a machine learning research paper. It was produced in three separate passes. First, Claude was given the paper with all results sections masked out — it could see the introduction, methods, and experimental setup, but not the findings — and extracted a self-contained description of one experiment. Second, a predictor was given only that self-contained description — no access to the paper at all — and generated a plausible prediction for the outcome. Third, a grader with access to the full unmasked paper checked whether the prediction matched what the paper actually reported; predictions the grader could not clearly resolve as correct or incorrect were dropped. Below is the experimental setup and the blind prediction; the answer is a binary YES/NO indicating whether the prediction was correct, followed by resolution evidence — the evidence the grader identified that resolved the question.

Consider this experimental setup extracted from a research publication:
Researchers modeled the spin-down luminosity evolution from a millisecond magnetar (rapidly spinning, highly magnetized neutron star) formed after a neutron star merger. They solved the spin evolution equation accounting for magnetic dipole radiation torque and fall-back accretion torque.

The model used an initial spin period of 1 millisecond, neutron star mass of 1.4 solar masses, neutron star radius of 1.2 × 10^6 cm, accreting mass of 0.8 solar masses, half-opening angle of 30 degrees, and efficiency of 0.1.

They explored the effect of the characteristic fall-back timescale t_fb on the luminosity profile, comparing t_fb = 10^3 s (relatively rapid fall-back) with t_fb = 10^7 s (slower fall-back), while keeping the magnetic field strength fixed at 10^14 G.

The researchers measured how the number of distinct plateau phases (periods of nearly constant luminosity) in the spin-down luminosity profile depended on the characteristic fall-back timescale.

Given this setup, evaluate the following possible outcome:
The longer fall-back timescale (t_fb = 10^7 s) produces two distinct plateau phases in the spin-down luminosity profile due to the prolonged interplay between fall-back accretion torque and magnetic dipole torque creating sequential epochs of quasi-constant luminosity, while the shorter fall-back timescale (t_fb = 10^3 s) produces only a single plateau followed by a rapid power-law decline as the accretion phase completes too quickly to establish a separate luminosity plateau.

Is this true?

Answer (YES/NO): NO